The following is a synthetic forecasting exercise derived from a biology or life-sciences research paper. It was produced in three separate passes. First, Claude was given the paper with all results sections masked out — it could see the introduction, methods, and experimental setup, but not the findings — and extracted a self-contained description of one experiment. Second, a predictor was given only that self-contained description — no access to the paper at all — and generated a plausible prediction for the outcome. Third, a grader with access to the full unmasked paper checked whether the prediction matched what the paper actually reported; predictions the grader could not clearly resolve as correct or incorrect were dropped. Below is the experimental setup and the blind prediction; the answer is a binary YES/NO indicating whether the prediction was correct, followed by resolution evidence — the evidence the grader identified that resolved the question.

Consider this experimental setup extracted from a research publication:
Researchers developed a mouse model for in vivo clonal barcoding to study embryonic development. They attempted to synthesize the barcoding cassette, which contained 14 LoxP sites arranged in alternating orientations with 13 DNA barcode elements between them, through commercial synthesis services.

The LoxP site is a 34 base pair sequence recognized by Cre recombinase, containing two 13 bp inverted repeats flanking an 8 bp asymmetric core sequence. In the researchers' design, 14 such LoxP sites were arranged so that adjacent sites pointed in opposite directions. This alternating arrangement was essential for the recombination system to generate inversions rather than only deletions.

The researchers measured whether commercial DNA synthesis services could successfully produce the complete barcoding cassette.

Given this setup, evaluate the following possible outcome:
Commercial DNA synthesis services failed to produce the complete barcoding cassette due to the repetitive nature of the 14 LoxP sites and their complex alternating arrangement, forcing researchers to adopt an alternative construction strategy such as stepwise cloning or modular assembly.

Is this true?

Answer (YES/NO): YES